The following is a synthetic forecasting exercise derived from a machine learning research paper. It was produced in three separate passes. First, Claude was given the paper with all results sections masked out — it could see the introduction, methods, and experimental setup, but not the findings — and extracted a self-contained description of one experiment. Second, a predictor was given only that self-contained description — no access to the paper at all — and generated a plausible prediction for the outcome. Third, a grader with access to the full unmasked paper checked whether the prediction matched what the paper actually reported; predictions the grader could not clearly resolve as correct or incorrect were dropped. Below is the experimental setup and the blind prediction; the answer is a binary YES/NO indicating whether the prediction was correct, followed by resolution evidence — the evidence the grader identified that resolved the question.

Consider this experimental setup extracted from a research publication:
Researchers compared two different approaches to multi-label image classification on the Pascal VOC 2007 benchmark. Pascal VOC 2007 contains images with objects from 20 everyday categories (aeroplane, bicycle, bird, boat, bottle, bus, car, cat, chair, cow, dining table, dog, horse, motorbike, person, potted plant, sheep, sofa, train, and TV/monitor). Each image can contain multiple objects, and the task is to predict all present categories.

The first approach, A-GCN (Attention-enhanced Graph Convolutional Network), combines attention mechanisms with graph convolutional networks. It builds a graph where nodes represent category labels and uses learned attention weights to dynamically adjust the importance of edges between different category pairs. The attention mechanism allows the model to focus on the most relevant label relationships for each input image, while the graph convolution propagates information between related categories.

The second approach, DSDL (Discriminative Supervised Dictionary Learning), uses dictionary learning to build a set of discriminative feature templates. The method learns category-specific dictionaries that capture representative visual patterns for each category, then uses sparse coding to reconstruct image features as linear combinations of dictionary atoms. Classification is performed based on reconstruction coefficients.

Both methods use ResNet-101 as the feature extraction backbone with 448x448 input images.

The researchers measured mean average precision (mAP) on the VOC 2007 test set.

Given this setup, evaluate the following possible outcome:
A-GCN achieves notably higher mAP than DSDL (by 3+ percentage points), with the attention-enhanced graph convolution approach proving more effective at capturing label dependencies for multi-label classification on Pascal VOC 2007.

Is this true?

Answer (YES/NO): NO